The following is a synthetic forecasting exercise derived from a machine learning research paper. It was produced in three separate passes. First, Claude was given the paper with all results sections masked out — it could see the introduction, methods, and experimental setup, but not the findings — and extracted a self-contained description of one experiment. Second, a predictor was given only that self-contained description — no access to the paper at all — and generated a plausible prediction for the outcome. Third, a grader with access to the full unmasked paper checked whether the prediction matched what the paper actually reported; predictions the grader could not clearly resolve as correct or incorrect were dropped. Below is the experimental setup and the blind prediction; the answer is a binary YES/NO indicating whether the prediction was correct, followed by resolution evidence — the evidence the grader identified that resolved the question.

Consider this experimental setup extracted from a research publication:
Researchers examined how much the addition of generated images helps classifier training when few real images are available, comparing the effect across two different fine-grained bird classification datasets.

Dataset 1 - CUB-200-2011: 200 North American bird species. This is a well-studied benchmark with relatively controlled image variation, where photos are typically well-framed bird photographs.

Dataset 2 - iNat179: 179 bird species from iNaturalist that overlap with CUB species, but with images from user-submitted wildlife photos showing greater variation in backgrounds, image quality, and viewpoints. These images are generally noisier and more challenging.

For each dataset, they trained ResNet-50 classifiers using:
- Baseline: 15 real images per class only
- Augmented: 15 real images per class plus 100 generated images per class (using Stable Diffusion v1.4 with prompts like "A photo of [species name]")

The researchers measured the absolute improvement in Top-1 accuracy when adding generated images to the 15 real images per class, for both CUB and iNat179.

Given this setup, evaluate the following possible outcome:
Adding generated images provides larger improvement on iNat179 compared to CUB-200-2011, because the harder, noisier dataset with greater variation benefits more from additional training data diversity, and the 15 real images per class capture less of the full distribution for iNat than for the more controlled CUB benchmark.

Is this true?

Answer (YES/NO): YES